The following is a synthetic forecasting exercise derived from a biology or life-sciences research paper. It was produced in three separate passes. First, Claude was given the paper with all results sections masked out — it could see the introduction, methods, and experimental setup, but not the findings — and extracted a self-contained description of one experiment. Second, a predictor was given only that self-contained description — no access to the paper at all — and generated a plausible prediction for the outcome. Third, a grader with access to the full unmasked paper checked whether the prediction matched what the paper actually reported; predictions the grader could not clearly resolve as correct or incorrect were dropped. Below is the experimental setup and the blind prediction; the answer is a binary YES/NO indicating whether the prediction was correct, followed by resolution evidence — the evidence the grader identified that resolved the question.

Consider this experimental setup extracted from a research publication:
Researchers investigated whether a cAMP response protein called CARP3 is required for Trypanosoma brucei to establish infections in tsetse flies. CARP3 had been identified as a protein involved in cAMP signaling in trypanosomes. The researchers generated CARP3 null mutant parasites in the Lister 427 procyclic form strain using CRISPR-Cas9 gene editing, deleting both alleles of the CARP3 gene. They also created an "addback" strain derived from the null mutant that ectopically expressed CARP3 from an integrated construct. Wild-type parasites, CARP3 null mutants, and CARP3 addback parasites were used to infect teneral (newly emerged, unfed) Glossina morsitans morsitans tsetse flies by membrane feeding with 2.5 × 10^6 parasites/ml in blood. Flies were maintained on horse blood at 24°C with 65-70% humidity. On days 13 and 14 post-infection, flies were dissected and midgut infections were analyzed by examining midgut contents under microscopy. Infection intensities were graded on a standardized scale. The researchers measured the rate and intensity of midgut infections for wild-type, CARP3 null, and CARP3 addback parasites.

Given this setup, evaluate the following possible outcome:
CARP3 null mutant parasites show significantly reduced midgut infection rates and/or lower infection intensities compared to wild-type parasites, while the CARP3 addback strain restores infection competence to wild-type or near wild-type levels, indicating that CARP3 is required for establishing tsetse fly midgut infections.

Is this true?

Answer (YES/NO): YES